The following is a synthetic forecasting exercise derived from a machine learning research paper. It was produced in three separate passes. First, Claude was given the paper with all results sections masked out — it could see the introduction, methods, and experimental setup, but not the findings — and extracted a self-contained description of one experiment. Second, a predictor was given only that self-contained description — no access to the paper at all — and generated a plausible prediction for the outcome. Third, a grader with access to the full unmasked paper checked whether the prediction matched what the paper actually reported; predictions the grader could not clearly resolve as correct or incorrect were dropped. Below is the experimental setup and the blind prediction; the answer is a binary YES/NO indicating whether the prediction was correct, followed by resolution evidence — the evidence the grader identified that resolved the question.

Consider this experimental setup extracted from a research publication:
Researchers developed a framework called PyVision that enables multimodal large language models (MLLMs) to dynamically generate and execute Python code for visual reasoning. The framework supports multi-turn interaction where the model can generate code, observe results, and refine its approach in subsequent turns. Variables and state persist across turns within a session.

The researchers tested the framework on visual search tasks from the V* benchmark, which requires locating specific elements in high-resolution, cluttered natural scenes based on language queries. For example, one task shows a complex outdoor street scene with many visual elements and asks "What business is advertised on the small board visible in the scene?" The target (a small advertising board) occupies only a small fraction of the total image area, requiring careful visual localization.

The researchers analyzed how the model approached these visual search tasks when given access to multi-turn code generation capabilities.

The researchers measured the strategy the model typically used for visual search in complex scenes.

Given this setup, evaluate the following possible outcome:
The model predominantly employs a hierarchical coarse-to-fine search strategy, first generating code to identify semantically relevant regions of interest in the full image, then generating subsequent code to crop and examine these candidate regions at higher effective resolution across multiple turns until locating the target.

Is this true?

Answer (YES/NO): YES